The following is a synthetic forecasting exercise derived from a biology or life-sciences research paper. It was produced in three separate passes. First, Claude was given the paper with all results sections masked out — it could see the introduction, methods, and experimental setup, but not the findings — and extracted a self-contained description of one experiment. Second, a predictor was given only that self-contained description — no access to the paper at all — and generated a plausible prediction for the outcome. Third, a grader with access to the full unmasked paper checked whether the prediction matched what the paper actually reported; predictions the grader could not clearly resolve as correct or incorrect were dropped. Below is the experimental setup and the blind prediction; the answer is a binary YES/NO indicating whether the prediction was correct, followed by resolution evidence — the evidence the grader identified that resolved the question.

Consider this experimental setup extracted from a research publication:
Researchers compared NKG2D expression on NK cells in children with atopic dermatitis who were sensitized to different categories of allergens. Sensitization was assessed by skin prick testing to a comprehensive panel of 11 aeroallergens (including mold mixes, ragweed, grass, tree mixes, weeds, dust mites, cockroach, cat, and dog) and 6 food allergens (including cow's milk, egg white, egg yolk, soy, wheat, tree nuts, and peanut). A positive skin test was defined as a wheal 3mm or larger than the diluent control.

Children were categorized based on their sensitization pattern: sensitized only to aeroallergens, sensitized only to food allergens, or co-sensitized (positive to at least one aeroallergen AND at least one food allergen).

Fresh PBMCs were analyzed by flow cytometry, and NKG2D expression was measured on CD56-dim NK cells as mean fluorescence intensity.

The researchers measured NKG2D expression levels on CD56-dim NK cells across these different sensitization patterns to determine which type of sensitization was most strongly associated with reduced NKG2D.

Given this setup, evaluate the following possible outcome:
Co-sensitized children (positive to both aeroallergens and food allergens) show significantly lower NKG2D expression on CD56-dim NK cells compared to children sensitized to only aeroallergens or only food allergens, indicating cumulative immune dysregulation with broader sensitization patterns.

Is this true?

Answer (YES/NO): YES